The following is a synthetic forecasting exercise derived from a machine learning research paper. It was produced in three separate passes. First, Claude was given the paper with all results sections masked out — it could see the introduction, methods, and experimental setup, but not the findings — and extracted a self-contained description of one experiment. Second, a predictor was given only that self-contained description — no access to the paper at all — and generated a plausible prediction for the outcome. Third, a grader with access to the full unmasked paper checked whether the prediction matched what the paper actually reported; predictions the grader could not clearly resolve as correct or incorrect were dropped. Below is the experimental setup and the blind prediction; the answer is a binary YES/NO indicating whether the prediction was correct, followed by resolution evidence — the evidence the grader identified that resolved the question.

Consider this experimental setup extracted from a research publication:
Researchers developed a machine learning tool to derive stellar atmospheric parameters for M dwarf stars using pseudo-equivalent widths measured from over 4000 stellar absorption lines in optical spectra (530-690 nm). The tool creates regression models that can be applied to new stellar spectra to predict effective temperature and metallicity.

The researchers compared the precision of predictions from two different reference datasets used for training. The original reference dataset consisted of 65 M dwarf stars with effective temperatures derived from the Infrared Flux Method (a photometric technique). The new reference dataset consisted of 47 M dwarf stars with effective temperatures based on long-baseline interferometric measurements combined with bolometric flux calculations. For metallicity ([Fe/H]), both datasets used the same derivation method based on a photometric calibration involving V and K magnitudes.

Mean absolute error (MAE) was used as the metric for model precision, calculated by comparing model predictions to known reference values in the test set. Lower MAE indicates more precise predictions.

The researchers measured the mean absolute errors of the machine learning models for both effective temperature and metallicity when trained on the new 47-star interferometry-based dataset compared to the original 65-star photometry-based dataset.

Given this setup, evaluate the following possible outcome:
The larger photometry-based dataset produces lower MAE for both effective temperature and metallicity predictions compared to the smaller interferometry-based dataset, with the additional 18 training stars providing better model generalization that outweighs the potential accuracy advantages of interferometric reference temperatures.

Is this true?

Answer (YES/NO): NO